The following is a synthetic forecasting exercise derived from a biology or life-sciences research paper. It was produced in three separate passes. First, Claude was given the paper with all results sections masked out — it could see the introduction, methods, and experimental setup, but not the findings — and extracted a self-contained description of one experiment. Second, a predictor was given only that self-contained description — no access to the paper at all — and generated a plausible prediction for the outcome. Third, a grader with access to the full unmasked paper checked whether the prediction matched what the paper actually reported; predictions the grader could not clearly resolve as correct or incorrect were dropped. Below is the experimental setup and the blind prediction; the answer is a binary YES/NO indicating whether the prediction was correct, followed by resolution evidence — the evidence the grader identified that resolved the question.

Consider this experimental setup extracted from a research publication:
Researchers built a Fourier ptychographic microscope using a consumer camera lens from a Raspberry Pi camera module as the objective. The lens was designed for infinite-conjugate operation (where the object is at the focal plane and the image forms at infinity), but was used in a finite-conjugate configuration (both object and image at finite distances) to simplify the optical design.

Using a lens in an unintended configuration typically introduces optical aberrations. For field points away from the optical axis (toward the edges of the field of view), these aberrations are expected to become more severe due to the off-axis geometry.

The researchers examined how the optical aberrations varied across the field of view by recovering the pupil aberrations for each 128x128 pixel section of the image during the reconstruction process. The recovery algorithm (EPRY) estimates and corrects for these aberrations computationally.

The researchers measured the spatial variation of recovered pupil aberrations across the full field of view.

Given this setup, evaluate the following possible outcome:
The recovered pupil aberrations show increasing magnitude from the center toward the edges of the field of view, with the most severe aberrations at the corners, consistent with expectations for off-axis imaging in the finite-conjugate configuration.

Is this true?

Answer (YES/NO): YES